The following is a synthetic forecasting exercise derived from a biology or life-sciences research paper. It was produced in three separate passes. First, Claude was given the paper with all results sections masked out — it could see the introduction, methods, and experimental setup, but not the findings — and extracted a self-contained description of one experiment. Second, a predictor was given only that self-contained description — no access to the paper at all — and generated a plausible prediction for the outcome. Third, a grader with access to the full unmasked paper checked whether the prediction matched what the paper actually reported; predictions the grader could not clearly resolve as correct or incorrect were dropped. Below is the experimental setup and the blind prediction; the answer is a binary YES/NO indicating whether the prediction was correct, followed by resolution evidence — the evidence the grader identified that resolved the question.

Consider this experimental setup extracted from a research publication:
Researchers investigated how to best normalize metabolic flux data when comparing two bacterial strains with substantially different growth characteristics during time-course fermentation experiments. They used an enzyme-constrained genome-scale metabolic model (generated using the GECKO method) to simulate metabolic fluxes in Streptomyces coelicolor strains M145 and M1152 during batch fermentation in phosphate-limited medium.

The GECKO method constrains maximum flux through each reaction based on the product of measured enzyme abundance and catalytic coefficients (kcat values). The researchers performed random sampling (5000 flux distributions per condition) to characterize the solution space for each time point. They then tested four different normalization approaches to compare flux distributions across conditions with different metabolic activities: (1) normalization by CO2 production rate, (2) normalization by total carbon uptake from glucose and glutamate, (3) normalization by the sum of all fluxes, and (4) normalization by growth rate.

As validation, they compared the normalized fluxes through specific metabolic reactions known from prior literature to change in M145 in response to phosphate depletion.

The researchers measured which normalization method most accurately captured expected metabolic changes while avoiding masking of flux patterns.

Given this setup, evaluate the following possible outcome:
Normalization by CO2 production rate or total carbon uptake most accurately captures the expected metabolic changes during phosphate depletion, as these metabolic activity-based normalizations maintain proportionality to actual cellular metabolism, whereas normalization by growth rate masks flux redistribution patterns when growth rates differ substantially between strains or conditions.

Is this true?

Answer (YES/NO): YES